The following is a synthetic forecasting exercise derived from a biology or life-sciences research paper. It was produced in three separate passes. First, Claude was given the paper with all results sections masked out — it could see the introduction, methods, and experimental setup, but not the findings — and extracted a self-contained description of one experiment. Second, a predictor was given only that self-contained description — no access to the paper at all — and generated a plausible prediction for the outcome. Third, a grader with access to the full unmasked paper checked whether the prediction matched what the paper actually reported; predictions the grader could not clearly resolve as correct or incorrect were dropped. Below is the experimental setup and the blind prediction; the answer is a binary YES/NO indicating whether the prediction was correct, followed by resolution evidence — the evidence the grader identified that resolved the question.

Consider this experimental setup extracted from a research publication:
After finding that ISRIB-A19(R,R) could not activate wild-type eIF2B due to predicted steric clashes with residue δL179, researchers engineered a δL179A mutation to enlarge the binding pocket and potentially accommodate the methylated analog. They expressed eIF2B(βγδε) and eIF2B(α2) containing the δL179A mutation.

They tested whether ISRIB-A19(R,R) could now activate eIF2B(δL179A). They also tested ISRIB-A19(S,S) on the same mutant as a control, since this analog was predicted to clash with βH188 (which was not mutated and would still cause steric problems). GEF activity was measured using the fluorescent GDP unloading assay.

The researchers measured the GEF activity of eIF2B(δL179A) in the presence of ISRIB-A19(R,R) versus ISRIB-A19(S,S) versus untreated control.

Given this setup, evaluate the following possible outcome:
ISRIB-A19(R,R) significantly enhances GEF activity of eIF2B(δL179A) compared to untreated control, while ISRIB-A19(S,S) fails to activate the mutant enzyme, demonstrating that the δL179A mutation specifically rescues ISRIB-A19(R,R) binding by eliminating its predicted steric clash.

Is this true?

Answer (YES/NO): YES